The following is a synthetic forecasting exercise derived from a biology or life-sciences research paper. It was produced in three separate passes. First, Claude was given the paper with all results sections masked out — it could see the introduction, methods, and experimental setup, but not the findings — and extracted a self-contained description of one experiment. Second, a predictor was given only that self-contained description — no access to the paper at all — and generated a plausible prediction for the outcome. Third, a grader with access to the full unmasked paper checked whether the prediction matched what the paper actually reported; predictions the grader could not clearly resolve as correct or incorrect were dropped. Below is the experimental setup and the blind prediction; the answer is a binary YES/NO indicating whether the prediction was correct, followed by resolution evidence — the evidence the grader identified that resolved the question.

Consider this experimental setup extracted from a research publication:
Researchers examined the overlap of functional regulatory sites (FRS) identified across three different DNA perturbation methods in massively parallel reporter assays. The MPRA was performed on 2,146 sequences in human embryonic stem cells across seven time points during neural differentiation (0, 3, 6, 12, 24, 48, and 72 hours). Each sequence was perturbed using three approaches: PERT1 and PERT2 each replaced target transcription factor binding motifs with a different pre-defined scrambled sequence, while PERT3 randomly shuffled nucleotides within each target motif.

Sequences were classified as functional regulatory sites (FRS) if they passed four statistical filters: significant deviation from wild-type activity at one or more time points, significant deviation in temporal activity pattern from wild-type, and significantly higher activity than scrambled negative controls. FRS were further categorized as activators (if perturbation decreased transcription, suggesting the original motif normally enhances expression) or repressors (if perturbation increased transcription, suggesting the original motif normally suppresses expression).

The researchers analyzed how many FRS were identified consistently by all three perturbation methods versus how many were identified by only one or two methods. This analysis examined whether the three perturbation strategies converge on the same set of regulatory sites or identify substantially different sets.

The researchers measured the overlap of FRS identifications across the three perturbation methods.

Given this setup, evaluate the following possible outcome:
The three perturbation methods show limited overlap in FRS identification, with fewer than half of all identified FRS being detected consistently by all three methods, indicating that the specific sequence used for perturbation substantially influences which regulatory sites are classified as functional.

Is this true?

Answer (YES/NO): NO